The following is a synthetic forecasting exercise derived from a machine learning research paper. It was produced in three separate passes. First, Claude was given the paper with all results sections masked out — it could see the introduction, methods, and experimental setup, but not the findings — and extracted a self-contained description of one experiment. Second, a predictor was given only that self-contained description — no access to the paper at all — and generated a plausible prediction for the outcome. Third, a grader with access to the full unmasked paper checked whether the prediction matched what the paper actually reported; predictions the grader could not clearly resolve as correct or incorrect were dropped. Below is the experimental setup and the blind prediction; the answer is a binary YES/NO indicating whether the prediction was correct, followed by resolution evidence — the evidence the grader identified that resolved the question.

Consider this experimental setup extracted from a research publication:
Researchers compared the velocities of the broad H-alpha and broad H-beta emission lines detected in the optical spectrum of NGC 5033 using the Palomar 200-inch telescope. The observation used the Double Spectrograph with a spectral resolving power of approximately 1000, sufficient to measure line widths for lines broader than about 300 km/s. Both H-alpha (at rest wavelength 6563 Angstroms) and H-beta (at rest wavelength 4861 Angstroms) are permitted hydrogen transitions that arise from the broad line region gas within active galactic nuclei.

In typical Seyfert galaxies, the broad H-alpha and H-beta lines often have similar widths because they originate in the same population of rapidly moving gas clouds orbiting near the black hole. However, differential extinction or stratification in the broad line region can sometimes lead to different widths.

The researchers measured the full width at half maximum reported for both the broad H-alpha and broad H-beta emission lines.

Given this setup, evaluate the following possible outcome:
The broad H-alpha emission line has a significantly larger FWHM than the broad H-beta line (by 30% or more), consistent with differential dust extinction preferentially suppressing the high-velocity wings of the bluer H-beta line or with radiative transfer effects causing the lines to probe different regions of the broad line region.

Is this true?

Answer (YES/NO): NO